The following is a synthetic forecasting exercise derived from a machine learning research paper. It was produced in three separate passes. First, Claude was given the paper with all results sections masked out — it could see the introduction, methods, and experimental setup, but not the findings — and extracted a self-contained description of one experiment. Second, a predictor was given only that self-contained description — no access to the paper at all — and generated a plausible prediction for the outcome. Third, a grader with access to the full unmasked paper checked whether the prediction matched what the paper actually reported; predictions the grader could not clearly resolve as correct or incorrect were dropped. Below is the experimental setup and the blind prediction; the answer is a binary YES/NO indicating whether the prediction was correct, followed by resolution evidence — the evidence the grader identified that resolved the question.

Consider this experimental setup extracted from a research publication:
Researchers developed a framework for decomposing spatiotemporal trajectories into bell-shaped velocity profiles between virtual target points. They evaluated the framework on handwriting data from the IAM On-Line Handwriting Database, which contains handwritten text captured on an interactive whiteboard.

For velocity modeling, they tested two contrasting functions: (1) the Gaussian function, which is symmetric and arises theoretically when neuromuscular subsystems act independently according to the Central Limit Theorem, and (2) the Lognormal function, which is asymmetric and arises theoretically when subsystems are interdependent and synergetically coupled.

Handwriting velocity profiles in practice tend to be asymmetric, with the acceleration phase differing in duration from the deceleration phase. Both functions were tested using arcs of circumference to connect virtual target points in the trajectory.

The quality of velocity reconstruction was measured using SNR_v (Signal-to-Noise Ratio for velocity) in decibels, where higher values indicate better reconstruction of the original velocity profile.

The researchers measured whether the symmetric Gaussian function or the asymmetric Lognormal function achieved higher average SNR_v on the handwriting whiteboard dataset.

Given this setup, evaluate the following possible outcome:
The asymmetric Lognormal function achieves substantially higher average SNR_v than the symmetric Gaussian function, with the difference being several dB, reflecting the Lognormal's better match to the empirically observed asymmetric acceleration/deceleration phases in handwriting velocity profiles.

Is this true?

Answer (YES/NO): NO